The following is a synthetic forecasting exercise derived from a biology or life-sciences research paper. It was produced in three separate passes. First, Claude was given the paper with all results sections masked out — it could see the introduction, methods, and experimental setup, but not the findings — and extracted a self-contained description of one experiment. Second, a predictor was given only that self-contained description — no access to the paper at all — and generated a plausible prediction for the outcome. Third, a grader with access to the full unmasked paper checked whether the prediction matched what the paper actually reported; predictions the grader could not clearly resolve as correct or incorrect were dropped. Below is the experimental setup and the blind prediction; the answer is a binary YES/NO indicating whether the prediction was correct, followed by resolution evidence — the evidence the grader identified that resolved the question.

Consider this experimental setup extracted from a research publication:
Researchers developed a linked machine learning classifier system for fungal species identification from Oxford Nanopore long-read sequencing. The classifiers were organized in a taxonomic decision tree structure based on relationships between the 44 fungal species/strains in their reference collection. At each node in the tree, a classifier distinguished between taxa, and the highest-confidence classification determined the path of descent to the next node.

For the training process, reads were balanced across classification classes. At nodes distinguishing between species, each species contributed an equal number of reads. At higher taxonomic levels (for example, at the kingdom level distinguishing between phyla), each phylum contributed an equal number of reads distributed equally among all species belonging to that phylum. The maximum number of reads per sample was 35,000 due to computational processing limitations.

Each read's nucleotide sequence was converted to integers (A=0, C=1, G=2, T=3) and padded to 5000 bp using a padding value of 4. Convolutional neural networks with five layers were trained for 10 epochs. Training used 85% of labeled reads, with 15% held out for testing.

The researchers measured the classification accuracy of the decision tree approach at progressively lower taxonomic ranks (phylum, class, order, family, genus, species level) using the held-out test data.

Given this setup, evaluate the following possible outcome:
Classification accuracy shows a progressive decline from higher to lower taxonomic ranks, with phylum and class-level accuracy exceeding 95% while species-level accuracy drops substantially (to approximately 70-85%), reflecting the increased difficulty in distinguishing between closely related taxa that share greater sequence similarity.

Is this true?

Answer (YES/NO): NO